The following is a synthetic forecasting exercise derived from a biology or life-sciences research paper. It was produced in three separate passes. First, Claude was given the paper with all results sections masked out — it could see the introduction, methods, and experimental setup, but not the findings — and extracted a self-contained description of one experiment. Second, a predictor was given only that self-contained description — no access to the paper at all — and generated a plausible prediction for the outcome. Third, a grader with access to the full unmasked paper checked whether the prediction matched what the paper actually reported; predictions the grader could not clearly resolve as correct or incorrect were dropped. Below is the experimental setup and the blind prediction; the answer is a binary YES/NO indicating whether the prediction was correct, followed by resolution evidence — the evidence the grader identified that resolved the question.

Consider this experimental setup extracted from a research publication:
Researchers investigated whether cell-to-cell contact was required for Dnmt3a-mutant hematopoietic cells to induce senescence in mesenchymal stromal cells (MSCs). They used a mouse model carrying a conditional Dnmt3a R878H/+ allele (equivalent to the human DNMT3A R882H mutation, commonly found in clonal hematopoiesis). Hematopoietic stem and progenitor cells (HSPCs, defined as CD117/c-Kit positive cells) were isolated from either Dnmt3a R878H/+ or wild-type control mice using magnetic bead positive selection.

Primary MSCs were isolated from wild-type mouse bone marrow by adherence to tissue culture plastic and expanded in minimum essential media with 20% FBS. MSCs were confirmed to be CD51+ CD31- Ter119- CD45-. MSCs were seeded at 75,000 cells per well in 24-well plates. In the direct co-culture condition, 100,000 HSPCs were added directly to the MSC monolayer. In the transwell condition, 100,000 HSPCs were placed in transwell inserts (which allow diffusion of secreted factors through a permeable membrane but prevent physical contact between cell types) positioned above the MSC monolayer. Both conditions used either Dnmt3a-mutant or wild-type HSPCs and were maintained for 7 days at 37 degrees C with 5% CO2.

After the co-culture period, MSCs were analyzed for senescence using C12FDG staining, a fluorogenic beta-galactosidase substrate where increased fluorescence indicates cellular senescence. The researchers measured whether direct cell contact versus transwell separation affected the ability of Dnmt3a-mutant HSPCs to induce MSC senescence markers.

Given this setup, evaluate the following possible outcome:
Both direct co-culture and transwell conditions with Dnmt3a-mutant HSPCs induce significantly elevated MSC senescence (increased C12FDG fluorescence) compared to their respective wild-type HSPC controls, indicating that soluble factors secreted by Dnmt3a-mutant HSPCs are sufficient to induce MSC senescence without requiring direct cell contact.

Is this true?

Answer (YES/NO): YES